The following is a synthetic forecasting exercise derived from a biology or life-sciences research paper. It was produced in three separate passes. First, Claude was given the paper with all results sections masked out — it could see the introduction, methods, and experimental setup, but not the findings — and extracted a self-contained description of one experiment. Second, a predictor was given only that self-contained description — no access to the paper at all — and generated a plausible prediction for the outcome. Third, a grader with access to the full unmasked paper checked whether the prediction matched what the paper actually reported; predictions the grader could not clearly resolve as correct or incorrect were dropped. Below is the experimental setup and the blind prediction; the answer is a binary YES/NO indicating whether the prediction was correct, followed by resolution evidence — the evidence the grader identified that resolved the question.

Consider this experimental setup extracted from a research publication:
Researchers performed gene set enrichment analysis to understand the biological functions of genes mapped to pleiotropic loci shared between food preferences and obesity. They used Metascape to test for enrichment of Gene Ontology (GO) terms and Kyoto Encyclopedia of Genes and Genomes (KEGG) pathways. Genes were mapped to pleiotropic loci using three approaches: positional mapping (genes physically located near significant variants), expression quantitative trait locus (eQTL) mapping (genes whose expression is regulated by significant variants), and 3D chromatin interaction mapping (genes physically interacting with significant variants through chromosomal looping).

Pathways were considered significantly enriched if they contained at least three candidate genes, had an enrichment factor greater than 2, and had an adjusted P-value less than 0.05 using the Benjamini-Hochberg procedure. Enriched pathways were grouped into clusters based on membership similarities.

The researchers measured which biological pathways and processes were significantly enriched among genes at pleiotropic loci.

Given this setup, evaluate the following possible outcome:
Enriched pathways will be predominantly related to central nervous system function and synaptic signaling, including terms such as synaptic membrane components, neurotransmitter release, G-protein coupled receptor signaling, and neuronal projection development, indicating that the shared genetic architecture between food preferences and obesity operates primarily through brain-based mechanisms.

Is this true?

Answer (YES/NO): NO